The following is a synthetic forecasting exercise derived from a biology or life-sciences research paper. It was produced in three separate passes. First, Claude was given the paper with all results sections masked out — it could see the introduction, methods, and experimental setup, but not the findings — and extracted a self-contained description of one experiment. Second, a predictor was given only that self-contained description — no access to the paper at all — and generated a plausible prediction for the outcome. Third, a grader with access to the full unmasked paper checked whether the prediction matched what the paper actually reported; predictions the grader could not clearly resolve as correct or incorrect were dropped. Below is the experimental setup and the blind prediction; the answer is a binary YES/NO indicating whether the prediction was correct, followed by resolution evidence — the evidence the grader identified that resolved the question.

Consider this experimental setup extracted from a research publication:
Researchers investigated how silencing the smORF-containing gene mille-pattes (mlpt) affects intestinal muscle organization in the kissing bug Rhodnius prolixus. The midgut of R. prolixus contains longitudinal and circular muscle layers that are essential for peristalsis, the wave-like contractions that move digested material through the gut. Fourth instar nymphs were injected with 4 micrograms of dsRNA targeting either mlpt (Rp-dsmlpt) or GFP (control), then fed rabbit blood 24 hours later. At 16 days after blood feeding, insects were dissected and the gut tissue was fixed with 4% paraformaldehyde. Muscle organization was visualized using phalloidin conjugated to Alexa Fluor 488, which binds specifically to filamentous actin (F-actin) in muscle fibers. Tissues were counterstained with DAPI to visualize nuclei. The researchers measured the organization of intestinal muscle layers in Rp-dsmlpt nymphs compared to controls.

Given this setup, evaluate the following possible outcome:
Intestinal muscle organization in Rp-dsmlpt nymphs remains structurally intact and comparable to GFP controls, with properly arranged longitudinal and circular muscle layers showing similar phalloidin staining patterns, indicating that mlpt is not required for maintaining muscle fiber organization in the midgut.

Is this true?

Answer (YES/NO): NO